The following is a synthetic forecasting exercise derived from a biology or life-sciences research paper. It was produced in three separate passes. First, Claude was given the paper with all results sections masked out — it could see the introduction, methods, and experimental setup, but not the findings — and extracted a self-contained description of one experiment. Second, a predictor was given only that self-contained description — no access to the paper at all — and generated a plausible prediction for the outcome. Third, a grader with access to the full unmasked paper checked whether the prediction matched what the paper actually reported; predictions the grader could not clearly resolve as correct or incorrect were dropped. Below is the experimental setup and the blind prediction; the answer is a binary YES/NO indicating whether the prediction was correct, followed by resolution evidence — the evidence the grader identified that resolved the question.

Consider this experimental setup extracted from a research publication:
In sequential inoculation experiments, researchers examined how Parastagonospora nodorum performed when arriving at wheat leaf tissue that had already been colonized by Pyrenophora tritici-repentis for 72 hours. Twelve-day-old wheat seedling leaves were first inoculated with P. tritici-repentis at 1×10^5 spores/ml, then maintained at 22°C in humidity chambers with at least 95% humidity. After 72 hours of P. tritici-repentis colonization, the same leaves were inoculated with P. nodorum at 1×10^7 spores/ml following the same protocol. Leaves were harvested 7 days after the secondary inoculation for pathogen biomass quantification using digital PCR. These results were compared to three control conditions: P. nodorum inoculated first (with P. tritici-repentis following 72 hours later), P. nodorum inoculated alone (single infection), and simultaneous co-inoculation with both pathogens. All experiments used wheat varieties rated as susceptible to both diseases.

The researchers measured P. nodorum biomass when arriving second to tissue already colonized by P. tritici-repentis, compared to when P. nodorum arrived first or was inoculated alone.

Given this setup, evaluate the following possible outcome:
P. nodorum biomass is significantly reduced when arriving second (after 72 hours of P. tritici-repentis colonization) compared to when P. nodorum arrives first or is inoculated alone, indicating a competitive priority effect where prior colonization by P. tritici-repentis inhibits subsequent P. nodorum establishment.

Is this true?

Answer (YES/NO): NO